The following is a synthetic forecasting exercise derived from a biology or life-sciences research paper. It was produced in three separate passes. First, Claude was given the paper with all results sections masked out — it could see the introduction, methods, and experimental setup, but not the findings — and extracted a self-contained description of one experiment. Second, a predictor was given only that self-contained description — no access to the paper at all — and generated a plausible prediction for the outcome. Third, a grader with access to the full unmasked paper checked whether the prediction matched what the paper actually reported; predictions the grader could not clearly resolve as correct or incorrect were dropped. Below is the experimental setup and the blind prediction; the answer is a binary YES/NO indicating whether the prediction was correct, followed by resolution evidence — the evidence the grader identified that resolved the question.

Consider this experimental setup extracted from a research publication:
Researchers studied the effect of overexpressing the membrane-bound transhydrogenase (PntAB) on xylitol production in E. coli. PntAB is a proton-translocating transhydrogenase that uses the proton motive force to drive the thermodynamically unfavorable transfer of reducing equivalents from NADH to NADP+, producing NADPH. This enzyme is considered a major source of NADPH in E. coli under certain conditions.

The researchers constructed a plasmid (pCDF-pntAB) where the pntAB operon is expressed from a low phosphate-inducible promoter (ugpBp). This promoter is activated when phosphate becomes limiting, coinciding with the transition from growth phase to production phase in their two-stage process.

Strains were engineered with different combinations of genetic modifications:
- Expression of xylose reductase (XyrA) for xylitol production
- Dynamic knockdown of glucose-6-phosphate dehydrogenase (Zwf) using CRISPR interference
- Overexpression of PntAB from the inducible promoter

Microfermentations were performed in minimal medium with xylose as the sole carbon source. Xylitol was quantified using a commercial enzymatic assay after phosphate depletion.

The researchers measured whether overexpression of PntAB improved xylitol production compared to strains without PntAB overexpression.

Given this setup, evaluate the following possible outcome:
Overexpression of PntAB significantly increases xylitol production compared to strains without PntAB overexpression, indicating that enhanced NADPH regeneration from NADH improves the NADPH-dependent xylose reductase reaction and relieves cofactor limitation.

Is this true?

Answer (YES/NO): YES